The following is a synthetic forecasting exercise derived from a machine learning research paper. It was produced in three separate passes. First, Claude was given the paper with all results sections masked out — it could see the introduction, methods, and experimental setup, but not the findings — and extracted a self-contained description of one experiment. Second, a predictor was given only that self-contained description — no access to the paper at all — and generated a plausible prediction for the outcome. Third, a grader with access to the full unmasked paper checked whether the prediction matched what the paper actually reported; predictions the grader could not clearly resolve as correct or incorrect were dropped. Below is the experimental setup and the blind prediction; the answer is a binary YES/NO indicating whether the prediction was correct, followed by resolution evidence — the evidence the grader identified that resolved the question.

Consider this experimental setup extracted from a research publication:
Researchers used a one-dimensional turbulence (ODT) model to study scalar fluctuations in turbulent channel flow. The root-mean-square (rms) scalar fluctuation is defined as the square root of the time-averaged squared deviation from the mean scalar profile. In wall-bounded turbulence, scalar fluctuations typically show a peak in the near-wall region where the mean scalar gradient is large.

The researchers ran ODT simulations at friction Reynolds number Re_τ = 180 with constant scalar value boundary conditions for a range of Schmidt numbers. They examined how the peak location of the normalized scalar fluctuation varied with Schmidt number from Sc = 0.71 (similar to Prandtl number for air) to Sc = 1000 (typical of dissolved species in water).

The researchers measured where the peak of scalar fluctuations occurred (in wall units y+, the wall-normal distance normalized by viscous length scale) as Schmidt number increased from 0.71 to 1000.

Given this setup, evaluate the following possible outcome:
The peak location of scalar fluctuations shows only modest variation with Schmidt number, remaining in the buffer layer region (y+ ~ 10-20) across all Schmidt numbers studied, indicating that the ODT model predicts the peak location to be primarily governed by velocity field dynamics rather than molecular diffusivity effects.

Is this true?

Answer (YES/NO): NO